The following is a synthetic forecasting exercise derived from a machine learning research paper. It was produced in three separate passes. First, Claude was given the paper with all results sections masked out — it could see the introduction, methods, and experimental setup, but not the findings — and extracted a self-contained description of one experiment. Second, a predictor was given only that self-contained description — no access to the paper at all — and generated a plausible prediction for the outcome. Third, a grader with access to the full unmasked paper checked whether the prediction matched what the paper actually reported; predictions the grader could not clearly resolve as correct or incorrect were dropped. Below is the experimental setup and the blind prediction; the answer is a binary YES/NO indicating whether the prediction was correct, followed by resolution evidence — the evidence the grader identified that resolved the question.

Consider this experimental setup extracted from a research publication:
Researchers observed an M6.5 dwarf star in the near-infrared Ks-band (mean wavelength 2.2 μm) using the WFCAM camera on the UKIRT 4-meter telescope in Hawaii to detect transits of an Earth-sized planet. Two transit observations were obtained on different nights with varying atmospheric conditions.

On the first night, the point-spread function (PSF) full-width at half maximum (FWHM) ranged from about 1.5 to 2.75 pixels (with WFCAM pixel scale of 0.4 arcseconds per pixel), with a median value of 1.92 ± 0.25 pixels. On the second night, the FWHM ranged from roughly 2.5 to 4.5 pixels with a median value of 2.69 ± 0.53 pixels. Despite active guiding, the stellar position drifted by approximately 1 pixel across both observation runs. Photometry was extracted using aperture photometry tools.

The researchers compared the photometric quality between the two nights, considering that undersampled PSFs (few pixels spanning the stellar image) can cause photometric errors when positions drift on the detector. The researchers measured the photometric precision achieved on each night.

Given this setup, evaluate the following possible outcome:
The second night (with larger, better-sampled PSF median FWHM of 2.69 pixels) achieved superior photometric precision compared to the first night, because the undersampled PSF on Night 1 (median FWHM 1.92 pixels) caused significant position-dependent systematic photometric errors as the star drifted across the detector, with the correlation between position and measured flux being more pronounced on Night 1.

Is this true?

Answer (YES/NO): YES